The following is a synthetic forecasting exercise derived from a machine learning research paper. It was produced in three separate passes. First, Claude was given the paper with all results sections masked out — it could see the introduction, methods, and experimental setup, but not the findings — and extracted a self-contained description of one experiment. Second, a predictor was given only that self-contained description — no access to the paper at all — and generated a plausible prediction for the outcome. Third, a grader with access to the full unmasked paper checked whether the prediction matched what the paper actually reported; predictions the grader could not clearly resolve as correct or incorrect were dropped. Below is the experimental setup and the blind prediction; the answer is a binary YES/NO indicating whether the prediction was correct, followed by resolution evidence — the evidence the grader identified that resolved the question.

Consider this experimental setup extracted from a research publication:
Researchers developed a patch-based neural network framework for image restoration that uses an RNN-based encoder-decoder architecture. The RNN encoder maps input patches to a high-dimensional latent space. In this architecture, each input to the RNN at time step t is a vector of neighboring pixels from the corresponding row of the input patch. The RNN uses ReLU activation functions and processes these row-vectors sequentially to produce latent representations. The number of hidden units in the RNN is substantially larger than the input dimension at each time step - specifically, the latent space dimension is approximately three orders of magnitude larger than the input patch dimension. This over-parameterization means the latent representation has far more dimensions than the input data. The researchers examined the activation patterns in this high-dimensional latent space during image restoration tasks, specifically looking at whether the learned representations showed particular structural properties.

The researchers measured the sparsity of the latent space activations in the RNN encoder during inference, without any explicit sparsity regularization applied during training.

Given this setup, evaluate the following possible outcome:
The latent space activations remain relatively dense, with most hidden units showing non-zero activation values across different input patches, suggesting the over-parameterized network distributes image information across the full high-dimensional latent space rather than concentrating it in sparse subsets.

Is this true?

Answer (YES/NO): NO